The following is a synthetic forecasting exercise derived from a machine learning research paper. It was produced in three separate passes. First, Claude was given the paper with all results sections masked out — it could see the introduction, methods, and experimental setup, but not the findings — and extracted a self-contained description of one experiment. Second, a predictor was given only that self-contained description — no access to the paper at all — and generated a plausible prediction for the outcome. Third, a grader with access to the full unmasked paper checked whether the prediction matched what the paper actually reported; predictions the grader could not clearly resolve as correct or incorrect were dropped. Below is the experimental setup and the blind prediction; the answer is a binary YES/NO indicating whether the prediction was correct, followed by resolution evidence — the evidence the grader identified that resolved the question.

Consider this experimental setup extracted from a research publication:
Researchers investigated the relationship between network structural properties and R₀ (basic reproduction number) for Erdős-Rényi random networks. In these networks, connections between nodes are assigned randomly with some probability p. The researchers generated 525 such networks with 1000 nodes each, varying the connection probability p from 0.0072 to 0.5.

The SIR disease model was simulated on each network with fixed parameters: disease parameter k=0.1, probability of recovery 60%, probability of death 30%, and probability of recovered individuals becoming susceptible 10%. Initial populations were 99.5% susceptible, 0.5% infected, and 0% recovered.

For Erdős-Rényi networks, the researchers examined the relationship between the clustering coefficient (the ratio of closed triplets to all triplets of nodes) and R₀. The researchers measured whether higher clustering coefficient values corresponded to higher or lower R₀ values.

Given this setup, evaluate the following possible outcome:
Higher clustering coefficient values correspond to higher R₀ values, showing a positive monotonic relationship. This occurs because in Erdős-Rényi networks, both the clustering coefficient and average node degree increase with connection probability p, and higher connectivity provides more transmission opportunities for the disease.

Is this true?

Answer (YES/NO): YES